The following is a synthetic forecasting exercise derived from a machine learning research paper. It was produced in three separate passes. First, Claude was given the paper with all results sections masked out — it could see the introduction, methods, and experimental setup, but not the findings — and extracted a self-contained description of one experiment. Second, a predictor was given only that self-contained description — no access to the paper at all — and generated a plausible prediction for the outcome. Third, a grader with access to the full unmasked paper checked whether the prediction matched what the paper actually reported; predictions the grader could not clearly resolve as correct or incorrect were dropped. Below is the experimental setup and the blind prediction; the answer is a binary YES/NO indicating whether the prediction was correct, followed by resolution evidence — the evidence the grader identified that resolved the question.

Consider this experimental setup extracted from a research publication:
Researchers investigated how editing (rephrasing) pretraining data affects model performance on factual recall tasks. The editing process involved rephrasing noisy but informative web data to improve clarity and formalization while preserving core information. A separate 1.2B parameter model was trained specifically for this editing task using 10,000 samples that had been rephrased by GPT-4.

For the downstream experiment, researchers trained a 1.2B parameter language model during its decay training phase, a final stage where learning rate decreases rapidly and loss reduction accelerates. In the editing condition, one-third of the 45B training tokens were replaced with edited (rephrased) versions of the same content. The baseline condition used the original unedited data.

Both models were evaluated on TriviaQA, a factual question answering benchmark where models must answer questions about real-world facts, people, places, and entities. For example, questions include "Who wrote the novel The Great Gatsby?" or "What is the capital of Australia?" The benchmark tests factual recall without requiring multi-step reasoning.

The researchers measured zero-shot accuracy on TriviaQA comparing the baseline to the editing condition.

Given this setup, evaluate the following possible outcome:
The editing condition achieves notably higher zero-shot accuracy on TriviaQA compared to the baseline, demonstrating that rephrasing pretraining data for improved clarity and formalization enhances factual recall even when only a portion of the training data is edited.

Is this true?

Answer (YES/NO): YES